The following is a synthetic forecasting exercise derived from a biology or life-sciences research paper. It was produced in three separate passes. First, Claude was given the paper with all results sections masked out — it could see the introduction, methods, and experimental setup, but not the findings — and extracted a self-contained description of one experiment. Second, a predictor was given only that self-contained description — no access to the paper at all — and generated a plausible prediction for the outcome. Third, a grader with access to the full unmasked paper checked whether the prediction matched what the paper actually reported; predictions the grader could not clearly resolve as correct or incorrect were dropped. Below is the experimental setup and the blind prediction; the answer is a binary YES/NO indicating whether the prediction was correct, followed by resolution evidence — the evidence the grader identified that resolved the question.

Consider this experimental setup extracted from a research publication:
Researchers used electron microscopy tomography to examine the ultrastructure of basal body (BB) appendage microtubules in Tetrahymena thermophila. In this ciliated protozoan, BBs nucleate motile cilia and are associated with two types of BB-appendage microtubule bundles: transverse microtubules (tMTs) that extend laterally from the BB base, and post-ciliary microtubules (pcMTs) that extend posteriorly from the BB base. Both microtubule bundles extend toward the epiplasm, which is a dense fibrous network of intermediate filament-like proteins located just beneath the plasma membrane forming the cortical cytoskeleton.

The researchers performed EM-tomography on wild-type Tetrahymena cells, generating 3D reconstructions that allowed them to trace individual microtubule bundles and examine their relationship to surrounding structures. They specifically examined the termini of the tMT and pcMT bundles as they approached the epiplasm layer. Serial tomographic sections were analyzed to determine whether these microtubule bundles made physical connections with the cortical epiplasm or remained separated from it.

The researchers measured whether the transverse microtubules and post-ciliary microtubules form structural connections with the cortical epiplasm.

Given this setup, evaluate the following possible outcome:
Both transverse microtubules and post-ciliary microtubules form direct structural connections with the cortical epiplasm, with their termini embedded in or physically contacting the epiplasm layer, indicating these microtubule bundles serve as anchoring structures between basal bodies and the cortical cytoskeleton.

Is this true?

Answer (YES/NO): YES